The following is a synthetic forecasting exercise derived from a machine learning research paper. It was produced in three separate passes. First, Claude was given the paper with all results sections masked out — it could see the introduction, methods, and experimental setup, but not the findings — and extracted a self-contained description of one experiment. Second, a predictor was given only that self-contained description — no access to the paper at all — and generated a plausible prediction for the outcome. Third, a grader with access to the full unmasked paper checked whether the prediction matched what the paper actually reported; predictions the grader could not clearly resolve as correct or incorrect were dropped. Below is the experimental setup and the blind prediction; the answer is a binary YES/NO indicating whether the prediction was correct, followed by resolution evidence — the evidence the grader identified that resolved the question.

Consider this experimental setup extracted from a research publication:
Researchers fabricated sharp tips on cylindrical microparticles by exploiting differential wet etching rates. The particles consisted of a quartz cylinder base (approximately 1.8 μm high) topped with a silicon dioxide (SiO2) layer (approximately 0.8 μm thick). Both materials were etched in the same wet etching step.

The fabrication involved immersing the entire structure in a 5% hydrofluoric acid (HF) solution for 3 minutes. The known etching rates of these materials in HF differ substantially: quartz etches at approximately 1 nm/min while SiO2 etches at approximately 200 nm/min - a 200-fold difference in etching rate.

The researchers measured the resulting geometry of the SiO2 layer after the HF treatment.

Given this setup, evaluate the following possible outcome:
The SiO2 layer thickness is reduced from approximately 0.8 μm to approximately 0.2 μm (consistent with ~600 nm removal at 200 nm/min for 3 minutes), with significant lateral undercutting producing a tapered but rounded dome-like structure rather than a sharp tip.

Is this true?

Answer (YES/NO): NO